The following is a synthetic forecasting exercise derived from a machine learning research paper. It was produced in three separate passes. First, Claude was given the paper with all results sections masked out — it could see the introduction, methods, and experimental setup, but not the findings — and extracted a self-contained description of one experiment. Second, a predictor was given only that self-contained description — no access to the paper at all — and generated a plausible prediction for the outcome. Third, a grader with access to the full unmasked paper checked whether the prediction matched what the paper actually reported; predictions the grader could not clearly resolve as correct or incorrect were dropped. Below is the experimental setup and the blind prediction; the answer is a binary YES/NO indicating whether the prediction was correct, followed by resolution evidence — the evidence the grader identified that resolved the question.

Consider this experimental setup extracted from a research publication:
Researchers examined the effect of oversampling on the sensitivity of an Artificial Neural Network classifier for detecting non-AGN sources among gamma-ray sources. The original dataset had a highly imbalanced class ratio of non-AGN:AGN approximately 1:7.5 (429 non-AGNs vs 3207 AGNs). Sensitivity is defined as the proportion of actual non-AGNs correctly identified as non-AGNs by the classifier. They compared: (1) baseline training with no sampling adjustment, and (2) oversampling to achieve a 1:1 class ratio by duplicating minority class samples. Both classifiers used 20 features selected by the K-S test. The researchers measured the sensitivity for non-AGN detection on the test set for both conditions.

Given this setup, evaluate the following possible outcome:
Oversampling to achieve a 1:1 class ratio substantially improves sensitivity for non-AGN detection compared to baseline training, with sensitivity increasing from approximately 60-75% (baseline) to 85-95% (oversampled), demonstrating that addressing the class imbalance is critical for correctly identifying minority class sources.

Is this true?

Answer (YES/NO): NO